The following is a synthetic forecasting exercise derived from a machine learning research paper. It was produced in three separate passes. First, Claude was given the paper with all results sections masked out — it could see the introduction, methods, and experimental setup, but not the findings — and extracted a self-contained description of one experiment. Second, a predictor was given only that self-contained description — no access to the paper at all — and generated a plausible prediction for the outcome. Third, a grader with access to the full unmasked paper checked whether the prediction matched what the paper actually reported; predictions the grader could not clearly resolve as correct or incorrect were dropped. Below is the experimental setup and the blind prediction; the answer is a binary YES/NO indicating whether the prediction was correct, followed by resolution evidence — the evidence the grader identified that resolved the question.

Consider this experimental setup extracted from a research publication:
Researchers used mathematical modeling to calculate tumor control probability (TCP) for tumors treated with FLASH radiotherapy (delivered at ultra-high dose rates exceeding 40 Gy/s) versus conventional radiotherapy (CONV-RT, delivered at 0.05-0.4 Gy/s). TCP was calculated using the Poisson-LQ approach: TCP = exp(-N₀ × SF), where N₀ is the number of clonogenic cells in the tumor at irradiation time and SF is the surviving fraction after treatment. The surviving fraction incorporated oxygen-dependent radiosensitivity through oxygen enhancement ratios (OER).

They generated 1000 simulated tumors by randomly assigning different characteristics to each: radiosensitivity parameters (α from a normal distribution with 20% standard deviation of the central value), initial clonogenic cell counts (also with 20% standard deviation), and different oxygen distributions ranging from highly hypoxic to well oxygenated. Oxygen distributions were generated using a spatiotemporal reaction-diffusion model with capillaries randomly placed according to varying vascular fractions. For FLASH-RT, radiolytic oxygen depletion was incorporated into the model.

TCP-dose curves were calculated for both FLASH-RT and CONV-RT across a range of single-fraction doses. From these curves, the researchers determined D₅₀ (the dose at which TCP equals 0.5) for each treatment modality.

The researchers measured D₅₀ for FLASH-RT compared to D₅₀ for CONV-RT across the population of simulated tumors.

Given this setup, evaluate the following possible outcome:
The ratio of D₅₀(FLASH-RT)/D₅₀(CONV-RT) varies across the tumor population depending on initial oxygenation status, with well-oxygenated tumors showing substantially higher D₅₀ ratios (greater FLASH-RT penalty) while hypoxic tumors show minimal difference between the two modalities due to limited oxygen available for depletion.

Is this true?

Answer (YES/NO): NO